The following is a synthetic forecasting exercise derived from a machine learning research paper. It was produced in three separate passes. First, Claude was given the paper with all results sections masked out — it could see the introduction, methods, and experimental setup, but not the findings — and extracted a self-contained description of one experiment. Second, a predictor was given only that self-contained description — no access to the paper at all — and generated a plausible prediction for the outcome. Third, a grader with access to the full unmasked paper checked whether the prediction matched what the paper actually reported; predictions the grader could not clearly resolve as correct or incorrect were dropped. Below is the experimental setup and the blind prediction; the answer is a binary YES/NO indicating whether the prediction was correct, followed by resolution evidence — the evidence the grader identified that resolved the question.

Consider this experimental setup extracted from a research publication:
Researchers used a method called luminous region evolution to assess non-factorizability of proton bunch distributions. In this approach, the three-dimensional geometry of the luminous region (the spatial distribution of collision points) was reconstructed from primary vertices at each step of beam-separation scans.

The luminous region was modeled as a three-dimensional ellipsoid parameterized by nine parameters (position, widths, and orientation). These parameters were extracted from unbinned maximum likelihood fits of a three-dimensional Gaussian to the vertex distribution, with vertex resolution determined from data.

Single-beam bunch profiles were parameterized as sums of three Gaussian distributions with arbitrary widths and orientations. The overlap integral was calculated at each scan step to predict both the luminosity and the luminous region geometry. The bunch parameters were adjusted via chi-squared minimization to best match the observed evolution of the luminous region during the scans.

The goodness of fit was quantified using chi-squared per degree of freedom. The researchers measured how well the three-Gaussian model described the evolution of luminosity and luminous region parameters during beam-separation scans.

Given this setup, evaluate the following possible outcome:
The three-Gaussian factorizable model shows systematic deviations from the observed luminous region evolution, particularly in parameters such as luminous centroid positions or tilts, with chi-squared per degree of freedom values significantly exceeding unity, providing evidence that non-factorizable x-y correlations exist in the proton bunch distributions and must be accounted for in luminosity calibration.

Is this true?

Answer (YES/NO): NO